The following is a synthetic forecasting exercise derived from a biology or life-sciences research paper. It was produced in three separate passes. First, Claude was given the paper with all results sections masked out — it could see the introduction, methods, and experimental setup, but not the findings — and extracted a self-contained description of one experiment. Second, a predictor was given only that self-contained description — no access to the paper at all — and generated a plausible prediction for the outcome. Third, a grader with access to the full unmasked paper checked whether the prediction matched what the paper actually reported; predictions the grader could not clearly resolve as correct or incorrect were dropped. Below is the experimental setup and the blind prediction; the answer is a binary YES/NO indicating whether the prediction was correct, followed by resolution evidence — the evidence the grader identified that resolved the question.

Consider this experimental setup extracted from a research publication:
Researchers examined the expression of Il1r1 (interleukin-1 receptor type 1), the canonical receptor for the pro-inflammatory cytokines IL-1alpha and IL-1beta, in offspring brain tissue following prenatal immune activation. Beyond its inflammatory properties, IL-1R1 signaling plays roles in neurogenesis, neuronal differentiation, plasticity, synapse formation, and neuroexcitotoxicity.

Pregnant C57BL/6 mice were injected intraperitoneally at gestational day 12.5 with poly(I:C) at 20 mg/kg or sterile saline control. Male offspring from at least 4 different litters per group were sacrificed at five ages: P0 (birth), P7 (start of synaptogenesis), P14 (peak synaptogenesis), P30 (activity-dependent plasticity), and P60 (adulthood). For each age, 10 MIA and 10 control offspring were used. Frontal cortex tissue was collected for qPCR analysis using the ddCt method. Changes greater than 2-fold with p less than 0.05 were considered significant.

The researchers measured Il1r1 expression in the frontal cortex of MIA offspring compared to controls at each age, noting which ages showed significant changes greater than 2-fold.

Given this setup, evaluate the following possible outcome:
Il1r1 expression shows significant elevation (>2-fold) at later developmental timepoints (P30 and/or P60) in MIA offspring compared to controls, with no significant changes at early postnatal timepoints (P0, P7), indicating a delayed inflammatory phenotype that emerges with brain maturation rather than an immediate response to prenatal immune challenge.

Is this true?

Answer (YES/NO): NO